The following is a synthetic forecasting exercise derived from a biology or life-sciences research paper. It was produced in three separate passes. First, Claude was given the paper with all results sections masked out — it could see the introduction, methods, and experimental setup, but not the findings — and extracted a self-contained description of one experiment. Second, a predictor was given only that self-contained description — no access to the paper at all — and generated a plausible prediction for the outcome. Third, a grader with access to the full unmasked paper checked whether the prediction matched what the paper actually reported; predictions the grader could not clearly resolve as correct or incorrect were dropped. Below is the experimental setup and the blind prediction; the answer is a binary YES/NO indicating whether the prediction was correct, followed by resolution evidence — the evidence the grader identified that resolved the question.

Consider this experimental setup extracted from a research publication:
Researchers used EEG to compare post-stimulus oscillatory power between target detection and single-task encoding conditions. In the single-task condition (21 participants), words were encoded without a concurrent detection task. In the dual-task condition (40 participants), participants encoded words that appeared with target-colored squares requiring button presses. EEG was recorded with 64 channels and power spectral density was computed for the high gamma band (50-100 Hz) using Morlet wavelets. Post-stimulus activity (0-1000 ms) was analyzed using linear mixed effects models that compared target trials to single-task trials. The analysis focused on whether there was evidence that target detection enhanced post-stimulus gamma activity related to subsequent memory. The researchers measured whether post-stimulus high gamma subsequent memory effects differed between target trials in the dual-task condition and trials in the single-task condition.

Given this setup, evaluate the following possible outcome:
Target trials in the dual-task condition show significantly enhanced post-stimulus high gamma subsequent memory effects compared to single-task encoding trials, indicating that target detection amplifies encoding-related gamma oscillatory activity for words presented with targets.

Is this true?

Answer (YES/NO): NO